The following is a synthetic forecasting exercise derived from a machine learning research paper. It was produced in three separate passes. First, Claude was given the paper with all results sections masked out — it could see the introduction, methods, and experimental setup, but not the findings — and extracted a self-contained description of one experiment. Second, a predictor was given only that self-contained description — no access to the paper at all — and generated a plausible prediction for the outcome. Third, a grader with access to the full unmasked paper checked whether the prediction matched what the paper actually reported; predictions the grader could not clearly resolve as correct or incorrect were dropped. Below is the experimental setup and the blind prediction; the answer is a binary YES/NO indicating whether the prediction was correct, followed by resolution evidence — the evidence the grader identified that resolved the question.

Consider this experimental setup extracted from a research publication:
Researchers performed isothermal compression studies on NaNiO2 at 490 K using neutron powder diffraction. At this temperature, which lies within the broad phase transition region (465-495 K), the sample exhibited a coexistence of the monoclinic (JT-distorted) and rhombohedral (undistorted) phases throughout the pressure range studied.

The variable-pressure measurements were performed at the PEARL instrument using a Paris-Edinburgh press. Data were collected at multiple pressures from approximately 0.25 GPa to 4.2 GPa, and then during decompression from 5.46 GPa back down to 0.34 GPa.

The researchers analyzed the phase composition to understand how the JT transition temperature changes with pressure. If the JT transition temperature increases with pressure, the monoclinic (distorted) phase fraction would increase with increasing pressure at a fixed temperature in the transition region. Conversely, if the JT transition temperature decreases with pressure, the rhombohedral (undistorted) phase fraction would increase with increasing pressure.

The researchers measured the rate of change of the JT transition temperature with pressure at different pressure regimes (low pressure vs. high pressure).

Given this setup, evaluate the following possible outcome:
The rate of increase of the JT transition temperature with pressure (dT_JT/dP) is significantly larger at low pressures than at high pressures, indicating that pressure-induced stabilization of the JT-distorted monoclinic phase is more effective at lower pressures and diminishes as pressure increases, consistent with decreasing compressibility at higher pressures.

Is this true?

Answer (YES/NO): NO